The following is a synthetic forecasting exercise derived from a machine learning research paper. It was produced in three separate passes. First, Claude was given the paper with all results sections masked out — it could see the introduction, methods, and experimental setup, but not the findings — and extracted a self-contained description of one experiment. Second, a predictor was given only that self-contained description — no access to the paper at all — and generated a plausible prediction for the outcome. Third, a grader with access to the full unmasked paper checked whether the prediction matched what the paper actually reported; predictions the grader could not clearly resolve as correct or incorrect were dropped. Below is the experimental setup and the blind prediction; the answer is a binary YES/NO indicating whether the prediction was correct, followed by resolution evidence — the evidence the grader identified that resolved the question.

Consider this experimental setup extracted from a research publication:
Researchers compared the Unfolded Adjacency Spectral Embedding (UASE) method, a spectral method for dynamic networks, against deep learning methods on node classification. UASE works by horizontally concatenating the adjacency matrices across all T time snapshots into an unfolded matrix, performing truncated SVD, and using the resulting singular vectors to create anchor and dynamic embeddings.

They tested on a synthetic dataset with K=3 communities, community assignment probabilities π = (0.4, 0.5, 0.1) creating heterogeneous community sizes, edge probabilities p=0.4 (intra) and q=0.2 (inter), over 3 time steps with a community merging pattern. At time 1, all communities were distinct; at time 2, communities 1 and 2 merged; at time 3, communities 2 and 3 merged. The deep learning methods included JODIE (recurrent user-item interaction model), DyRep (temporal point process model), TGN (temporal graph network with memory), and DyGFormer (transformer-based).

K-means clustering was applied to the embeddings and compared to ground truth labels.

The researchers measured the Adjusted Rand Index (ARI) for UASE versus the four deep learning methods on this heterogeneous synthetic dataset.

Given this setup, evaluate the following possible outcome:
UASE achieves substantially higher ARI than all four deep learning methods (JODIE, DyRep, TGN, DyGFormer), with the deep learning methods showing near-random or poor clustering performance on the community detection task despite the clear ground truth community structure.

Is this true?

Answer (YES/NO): YES